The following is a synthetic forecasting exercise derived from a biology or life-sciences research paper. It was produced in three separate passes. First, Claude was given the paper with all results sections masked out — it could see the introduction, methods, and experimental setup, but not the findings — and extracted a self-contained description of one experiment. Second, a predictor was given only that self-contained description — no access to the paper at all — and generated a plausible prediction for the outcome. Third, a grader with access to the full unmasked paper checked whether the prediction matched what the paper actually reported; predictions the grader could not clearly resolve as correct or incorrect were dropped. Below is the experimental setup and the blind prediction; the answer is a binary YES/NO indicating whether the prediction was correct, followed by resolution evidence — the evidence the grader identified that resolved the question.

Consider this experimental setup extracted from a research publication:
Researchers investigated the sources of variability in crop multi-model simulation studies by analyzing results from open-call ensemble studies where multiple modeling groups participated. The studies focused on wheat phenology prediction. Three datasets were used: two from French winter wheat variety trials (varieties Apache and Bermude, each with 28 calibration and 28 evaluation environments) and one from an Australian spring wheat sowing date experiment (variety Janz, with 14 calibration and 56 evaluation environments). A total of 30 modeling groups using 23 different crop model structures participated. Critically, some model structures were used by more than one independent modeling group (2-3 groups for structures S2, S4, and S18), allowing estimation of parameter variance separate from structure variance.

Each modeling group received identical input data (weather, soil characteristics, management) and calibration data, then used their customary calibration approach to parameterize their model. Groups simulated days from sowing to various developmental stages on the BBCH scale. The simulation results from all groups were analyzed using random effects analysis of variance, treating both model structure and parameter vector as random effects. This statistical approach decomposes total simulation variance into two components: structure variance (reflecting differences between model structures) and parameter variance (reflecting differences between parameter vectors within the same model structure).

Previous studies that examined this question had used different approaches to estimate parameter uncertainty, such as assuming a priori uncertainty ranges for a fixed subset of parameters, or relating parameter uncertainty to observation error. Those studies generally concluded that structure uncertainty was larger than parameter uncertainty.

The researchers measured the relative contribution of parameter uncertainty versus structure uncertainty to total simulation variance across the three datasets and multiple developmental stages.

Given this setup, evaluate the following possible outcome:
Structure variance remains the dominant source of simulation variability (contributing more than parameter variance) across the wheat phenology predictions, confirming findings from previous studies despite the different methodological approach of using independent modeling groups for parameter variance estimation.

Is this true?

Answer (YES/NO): NO